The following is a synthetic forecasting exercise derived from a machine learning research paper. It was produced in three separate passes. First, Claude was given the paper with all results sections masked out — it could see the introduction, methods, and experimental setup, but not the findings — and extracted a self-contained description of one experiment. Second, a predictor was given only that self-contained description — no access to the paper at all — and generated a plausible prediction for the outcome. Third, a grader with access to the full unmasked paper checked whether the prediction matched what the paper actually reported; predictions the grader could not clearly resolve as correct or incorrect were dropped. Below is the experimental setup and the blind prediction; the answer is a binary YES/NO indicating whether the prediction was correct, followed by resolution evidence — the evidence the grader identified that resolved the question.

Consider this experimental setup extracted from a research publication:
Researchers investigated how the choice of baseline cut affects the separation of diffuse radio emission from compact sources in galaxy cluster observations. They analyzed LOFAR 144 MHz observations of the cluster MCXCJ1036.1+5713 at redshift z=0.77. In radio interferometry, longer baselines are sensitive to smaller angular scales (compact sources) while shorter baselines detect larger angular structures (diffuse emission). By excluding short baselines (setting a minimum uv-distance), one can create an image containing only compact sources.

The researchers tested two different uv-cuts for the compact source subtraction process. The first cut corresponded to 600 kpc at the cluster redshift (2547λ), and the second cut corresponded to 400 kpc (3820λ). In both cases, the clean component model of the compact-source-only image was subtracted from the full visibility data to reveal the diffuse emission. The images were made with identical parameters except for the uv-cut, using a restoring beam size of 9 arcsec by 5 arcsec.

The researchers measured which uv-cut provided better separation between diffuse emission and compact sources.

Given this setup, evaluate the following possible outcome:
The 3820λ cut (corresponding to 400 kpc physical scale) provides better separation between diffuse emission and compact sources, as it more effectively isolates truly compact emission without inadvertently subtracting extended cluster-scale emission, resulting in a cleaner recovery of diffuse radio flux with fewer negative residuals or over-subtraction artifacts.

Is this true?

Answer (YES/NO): YES